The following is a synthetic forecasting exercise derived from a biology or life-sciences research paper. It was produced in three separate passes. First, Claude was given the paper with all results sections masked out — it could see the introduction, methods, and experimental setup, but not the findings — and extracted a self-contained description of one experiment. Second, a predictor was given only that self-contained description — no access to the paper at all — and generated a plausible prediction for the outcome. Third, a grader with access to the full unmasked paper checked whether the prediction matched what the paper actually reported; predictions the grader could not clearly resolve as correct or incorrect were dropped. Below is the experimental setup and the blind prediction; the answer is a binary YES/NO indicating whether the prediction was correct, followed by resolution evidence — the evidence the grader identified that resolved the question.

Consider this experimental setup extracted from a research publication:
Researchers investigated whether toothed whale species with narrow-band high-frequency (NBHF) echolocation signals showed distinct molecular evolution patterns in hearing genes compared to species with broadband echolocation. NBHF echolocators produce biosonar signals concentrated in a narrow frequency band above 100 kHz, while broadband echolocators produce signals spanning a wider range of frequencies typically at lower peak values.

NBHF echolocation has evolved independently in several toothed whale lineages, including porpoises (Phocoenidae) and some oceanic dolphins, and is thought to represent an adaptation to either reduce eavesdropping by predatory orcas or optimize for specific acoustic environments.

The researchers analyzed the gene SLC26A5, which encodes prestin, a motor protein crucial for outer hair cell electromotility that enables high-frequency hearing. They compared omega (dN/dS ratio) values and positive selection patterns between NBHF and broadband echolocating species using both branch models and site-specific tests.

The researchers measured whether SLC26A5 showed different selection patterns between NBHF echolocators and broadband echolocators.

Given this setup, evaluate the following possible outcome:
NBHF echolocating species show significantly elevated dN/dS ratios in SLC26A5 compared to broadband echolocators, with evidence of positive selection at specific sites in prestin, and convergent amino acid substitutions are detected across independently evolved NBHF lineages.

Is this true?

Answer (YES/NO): NO